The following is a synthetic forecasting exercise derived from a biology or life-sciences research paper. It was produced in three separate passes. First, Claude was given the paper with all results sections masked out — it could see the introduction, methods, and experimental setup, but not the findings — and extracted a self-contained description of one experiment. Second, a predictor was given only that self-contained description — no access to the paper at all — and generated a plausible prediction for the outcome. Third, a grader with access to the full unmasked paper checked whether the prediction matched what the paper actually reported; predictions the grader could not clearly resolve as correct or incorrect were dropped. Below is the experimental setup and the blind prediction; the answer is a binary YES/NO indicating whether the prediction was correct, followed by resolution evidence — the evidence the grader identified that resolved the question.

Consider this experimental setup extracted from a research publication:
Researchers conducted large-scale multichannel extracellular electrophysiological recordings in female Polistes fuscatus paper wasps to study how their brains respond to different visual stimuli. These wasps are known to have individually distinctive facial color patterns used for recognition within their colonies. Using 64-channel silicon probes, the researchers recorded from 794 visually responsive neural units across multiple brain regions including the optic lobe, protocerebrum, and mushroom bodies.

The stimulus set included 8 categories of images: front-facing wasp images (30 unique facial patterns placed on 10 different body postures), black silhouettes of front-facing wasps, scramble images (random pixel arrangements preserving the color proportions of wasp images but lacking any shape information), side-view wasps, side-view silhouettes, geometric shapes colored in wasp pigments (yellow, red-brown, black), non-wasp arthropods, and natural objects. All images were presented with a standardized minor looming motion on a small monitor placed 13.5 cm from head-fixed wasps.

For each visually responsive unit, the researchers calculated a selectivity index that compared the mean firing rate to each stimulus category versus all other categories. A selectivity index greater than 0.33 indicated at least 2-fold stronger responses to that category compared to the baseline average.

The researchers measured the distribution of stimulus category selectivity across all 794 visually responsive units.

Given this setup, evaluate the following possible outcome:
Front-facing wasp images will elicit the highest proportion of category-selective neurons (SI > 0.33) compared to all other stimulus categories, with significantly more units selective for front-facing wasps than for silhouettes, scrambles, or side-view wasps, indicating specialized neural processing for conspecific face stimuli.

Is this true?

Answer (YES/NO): NO